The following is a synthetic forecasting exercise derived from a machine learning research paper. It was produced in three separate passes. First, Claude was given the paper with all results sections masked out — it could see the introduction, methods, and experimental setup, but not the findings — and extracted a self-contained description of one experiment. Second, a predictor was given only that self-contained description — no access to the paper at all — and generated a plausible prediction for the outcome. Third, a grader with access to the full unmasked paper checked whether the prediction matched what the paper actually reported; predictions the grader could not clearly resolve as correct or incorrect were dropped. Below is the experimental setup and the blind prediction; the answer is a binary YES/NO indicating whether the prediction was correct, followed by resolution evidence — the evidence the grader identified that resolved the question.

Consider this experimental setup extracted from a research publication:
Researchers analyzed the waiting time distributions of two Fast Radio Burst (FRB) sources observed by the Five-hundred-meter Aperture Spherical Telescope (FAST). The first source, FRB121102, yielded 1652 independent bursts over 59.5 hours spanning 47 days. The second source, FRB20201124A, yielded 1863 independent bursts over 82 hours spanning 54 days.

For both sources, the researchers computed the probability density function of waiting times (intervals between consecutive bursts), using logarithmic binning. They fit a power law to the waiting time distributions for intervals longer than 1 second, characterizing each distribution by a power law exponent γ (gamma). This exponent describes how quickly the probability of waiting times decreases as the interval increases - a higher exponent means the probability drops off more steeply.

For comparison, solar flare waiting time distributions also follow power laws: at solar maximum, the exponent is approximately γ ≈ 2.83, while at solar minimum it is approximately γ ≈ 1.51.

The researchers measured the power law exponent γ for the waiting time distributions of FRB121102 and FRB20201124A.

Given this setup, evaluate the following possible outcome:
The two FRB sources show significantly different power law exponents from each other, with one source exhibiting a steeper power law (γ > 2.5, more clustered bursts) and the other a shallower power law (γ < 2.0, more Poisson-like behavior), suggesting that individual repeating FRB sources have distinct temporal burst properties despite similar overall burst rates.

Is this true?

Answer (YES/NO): NO